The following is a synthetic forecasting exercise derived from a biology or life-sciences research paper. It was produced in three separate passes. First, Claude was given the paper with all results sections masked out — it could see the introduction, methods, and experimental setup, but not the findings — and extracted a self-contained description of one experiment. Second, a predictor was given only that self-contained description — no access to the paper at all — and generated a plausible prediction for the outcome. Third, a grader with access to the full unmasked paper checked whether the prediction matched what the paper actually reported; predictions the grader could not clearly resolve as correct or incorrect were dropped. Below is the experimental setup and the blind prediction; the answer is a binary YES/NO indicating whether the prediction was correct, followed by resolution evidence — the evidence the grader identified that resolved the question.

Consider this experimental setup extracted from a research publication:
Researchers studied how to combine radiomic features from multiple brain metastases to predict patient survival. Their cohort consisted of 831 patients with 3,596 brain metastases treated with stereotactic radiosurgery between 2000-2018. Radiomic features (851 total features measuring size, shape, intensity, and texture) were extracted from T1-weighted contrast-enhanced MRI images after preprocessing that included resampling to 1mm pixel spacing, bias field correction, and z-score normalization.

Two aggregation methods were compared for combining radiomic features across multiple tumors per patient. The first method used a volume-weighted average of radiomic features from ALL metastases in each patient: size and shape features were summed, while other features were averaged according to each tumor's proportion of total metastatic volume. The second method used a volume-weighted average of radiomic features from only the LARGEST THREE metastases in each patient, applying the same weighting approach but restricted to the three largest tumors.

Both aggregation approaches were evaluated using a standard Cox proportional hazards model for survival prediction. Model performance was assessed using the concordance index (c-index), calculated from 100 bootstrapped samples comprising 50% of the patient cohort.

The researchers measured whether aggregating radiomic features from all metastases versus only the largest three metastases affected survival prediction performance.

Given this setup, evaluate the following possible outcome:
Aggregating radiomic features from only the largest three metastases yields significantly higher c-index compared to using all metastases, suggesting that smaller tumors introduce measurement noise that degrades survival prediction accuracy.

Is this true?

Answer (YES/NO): NO